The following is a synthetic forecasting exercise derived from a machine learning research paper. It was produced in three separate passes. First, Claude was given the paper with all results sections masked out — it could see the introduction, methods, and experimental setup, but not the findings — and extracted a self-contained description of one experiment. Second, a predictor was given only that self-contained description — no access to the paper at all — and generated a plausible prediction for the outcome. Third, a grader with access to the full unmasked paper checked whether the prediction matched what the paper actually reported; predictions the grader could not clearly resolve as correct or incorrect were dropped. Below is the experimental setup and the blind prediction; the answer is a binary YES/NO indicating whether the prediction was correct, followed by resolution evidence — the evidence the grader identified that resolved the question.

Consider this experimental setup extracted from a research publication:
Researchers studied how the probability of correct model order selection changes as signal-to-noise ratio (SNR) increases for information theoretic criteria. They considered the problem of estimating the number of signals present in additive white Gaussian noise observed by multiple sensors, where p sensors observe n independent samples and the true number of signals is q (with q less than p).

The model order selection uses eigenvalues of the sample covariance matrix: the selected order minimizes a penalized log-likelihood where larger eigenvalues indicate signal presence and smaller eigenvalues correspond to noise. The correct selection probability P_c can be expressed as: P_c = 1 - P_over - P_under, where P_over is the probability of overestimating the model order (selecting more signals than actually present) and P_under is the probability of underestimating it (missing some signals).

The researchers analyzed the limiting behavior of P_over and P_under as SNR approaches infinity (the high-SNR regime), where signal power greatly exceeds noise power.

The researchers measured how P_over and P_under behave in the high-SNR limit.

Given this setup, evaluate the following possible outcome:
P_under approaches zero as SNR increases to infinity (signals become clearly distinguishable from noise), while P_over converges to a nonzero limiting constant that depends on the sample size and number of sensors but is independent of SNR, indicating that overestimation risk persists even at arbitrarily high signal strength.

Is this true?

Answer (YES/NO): YES